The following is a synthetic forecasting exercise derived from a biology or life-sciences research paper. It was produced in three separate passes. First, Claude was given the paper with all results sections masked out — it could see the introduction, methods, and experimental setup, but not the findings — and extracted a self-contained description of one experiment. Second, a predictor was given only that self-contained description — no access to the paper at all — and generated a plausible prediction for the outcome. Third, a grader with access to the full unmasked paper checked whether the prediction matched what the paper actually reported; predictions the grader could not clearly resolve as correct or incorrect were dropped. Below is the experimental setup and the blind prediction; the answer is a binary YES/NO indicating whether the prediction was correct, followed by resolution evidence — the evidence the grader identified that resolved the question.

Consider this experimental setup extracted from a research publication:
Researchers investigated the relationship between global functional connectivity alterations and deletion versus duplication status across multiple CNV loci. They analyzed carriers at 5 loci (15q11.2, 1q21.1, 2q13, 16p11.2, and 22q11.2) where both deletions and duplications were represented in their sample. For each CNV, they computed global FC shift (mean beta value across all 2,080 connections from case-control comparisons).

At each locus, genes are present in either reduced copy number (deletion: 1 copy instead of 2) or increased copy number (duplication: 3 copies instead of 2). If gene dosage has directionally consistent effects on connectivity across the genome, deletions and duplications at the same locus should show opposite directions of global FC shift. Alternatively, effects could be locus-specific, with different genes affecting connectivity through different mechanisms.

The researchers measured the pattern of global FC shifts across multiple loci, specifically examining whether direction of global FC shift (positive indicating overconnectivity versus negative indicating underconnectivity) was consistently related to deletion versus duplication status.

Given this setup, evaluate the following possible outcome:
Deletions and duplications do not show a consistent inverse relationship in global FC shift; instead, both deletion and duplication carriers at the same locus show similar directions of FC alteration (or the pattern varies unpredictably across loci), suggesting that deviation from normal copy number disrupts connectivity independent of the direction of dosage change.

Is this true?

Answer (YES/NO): NO